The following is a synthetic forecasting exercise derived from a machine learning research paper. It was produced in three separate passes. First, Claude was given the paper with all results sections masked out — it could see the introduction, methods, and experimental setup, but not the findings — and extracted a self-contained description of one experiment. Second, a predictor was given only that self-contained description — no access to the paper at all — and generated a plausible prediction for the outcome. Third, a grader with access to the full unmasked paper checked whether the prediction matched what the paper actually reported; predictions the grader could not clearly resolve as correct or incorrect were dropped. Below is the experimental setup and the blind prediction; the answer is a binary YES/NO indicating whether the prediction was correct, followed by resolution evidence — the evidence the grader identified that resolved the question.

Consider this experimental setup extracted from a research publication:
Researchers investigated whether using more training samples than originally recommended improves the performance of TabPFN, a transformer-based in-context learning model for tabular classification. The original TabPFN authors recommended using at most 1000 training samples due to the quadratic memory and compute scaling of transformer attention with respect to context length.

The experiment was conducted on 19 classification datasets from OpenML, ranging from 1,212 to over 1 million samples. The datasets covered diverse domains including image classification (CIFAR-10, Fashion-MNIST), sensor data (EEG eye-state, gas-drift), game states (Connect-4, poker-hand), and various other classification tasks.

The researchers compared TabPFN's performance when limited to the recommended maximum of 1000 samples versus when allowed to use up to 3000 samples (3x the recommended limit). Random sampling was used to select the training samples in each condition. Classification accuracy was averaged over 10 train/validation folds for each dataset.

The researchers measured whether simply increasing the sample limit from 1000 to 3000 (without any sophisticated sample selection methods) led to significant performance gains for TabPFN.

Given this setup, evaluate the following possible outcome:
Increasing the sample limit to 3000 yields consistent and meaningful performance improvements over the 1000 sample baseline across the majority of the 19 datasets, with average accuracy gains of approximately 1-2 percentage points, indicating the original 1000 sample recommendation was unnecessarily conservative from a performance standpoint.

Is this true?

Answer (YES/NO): NO